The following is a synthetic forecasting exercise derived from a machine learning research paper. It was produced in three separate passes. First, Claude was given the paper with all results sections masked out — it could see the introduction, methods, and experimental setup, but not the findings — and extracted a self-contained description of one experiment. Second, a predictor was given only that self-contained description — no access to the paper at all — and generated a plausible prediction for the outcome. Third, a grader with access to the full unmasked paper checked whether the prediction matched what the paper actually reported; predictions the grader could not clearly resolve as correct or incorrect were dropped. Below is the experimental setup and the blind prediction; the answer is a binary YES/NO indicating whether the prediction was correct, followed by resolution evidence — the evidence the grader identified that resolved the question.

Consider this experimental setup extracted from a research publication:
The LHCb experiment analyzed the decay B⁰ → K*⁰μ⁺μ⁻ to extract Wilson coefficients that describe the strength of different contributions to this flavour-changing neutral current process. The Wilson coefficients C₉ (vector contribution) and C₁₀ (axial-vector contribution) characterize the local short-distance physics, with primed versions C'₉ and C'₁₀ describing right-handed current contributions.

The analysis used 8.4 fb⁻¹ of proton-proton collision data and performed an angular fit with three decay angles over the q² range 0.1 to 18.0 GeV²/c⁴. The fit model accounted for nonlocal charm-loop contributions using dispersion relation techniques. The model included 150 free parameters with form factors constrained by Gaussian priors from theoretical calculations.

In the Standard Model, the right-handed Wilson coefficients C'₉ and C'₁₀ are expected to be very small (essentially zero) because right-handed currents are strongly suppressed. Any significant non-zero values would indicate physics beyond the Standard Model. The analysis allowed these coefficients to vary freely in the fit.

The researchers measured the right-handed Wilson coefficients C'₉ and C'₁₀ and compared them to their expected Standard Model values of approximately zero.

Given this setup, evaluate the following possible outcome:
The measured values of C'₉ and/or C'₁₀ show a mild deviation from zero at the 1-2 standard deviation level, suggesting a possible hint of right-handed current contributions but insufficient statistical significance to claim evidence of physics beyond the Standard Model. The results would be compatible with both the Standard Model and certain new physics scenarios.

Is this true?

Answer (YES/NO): NO